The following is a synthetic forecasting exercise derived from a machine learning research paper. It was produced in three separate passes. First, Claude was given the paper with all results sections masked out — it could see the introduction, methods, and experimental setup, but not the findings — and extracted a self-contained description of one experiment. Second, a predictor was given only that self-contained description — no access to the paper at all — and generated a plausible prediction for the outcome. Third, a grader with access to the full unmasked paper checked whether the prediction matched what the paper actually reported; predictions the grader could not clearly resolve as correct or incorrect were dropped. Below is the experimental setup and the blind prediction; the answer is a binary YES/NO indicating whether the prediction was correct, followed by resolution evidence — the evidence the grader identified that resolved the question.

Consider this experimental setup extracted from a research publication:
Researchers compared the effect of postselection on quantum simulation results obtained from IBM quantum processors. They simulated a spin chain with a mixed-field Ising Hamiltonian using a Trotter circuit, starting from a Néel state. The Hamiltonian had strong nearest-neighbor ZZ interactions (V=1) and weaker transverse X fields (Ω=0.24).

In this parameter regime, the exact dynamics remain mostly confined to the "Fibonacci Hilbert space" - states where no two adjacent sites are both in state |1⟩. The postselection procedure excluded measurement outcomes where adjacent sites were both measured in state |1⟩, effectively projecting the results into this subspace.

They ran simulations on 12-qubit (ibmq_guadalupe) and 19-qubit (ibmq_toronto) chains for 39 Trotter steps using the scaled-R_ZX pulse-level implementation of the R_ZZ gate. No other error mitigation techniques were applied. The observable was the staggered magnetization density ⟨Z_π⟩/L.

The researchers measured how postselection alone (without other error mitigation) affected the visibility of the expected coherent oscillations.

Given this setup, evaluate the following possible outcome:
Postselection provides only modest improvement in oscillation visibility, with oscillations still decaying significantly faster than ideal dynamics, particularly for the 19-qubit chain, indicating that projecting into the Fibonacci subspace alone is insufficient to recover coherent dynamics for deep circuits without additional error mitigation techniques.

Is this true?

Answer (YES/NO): YES